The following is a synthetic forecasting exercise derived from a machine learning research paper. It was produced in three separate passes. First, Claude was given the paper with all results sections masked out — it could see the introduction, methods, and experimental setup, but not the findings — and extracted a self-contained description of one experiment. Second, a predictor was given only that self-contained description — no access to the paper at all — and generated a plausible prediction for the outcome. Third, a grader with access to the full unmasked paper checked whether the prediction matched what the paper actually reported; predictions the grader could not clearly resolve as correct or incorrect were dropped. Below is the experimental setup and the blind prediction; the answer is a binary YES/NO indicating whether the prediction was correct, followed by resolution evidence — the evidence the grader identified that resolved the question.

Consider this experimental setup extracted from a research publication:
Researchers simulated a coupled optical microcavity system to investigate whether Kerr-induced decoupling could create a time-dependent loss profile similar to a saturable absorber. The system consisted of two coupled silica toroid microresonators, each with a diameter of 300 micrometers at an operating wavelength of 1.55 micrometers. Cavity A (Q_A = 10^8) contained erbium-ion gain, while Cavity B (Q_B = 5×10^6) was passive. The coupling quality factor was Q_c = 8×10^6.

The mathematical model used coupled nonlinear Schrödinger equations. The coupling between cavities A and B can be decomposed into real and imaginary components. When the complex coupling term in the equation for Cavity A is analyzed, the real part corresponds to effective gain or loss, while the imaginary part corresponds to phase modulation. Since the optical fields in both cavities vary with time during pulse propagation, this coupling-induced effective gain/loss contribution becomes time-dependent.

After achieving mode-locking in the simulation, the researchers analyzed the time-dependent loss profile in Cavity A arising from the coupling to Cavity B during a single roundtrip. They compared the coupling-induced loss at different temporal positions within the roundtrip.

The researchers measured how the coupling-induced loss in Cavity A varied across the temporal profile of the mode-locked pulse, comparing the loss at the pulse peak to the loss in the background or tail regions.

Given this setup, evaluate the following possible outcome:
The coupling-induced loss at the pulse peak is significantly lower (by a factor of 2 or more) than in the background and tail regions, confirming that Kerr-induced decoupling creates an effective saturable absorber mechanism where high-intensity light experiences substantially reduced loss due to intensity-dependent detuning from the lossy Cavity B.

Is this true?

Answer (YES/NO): YES